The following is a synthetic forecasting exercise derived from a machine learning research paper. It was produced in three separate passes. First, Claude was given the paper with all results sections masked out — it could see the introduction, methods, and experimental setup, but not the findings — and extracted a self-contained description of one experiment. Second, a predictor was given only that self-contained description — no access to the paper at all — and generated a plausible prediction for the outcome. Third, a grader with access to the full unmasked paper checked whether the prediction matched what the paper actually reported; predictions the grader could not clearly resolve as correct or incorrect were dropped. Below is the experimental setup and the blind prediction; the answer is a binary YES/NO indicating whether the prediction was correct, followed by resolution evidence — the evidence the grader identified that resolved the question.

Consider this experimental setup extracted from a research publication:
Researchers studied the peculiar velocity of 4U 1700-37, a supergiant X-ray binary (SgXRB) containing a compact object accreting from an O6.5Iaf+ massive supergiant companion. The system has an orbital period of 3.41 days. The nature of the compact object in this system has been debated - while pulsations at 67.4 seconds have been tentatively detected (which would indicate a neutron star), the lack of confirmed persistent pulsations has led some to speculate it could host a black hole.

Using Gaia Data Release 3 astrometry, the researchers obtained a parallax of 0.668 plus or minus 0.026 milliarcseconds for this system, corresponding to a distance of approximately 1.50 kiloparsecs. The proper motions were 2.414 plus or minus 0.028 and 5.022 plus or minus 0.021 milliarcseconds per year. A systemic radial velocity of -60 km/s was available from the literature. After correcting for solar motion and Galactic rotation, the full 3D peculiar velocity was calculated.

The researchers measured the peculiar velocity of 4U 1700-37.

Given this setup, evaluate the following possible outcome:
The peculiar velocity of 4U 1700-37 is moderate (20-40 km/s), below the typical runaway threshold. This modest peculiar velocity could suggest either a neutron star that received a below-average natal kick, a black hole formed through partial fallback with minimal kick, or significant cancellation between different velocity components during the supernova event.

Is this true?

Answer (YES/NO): NO